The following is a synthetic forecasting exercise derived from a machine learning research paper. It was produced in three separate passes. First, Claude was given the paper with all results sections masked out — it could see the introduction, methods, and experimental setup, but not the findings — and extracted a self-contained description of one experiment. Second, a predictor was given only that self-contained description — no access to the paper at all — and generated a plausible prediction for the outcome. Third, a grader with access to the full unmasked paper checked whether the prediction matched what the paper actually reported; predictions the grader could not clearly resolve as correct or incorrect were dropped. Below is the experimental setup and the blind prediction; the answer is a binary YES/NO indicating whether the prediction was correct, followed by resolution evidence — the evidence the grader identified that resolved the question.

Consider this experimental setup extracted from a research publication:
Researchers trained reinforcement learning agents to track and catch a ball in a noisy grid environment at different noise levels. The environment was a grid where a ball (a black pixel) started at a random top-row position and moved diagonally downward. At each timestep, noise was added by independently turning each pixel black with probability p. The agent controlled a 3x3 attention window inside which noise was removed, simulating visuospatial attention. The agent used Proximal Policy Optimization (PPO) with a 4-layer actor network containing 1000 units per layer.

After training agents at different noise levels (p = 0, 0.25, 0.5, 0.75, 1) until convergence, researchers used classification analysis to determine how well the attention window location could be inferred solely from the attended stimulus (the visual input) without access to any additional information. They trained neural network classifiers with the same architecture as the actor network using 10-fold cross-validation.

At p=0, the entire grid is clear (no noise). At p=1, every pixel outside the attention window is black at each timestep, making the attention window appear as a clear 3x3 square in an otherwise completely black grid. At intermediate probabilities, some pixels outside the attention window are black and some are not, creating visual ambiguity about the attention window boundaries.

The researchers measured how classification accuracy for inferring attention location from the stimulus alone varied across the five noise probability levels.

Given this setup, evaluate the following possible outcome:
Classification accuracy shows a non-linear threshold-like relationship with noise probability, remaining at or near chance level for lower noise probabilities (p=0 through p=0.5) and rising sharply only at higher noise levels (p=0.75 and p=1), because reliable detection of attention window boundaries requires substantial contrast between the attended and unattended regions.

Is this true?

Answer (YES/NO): NO